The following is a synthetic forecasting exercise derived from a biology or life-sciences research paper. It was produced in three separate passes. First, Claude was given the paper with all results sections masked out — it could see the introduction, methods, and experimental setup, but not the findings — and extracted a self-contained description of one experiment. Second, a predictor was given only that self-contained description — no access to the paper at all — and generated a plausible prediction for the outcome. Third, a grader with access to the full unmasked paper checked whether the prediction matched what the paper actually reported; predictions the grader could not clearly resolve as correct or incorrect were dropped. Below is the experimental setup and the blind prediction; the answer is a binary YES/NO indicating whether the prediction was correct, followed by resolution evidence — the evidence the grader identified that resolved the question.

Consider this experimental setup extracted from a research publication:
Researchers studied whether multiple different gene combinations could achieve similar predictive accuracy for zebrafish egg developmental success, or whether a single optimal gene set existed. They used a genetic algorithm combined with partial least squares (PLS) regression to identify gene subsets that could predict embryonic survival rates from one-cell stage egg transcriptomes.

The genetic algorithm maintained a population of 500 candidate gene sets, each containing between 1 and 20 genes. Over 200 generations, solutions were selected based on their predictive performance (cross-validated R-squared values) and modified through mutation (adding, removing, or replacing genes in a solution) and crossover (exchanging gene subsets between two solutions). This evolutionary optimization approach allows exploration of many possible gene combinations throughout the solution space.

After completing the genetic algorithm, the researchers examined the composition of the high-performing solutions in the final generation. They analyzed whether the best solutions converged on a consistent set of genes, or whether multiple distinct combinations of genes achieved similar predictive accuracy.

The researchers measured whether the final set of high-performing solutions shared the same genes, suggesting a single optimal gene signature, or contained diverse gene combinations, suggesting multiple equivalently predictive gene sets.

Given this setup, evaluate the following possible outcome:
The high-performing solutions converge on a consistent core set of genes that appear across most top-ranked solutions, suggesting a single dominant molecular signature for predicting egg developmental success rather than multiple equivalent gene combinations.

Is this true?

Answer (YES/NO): NO